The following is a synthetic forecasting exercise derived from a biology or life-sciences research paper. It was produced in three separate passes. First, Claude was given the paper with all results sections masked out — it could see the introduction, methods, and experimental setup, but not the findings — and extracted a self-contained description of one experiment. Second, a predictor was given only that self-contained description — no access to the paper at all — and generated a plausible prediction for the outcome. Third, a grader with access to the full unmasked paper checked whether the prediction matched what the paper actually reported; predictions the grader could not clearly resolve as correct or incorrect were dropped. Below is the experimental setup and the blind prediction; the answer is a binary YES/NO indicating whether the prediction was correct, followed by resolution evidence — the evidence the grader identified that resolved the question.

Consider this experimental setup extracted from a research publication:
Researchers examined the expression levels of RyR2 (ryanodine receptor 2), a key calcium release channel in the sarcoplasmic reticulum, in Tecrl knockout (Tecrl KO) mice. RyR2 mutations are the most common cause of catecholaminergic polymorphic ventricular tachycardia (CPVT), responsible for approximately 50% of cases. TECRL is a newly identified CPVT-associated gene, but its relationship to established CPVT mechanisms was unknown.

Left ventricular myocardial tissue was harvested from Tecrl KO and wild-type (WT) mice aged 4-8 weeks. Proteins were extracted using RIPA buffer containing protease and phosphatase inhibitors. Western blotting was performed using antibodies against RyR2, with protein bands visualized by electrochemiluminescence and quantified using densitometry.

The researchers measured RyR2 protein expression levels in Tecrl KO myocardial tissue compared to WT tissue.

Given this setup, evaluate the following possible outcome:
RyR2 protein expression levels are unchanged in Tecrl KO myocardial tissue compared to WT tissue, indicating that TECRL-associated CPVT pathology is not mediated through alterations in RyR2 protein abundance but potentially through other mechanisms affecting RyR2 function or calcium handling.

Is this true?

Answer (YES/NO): NO